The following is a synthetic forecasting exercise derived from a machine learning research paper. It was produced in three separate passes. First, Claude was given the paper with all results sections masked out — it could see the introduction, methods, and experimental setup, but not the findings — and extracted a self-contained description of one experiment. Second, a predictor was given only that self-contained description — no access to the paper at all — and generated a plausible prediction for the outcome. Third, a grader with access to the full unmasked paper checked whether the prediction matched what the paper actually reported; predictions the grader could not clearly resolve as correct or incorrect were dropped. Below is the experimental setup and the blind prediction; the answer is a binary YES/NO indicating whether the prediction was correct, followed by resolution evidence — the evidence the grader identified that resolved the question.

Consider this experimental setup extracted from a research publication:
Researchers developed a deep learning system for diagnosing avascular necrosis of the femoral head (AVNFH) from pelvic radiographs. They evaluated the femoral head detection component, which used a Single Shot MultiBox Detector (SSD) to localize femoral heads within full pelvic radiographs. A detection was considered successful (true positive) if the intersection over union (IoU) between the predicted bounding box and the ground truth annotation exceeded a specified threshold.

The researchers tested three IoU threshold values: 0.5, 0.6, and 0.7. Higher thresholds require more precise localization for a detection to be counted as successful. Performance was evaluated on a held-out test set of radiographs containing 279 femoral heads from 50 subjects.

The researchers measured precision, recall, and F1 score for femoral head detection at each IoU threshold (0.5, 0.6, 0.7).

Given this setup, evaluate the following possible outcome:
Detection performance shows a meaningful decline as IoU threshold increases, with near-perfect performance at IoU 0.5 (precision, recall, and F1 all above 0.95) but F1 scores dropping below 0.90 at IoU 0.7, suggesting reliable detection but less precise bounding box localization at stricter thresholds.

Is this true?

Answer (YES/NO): NO